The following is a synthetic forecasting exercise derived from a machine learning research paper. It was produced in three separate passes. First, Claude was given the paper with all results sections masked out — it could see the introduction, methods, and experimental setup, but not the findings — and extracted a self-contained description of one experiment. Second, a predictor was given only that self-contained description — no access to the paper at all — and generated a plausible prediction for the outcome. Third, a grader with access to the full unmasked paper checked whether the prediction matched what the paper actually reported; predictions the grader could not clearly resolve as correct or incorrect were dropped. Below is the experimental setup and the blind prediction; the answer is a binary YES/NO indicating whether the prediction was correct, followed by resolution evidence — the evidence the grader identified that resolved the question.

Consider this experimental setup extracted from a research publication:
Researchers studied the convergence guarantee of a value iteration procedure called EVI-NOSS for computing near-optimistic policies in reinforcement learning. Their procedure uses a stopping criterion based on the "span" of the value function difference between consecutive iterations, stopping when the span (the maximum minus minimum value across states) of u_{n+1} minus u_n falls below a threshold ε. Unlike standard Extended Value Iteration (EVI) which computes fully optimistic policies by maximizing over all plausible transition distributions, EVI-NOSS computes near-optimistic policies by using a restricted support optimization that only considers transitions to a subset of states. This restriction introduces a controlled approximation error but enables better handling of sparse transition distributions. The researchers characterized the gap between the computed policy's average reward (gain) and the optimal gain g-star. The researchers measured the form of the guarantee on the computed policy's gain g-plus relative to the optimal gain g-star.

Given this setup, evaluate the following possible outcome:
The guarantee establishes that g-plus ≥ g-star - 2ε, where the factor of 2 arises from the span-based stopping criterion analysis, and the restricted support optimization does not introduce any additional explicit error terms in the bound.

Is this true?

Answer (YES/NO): NO